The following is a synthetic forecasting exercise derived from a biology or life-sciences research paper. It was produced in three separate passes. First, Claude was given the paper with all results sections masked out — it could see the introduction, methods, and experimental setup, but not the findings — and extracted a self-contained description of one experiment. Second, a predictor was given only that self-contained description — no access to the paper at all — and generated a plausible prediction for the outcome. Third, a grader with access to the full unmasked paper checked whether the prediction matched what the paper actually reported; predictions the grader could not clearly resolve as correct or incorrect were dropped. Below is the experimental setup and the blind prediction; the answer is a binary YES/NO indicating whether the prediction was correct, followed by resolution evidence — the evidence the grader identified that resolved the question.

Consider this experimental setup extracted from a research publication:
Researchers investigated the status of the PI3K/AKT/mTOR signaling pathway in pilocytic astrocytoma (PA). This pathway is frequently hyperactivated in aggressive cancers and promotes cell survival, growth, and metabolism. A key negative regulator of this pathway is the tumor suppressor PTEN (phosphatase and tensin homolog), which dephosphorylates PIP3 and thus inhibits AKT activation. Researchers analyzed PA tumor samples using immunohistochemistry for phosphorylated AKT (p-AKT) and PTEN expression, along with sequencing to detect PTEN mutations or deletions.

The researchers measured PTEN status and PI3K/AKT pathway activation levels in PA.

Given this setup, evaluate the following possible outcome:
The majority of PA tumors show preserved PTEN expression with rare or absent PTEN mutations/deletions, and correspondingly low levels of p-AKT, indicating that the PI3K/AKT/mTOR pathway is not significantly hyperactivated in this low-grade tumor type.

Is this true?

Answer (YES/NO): NO